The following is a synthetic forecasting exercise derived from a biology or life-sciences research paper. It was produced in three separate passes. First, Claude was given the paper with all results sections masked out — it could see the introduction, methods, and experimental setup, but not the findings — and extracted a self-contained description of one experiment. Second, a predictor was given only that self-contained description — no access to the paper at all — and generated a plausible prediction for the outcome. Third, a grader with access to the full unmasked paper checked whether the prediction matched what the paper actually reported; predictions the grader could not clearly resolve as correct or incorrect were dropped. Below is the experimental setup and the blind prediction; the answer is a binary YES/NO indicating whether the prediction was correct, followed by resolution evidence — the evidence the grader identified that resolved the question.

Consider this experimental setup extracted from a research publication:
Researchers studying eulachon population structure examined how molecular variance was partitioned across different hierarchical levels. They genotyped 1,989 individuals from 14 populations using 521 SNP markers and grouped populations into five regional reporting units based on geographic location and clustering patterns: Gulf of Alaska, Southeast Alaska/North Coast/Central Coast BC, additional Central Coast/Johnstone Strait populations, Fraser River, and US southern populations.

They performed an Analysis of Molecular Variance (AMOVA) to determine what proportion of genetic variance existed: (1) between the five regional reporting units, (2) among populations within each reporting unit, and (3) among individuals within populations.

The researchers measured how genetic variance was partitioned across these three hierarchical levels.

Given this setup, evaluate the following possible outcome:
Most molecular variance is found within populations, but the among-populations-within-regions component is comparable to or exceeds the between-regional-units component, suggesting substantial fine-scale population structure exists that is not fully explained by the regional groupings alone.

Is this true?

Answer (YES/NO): NO